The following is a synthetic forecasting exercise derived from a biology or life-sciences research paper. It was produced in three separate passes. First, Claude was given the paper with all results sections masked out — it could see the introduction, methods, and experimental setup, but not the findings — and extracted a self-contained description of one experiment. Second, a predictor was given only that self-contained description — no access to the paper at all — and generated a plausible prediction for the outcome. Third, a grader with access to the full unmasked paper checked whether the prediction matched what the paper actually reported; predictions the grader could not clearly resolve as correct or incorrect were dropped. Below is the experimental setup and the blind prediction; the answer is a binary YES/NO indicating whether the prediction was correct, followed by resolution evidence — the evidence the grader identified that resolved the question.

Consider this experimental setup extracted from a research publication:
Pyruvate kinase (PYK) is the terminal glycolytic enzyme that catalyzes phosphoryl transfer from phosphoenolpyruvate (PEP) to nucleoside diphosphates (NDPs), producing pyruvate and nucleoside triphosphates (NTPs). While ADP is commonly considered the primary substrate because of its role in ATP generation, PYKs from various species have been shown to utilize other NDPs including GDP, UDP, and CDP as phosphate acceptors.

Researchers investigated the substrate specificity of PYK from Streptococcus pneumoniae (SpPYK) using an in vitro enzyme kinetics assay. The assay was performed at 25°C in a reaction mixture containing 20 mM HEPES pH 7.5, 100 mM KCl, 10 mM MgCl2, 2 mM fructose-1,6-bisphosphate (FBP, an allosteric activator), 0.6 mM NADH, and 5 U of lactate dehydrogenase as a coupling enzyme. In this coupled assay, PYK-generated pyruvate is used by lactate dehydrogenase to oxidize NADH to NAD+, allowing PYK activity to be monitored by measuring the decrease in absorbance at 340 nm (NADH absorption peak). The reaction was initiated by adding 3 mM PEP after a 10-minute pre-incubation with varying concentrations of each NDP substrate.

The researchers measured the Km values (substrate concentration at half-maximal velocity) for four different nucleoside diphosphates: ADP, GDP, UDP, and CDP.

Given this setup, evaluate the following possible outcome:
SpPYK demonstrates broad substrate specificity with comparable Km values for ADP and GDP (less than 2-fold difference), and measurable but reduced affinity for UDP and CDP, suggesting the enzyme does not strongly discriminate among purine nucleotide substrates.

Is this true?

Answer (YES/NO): NO